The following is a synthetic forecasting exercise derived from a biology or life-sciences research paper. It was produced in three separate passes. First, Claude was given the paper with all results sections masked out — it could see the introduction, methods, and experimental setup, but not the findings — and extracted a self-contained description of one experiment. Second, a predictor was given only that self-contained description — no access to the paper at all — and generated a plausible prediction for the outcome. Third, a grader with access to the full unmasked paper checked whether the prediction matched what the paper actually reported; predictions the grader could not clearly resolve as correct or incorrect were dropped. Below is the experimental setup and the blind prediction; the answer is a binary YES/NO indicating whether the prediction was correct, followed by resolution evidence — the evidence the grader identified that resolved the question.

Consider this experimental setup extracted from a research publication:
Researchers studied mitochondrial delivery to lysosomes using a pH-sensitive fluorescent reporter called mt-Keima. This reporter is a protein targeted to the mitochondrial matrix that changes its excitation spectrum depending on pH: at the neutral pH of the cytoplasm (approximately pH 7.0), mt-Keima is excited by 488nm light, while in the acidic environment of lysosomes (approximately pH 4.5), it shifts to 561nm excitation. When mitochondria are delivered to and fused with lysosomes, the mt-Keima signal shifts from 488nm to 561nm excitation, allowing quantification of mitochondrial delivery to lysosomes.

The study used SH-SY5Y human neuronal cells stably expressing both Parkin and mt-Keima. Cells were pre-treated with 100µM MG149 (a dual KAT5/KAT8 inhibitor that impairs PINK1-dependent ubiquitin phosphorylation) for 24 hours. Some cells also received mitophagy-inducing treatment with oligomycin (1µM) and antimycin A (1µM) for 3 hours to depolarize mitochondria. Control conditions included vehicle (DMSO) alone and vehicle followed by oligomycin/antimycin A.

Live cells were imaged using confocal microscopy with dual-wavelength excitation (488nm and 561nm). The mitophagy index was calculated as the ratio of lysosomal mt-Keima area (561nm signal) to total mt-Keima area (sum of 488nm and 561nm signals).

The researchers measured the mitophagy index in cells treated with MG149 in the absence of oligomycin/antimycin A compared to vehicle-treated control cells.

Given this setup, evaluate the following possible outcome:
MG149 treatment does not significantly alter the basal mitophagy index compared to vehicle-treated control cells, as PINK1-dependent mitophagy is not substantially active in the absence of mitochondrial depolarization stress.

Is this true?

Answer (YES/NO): NO